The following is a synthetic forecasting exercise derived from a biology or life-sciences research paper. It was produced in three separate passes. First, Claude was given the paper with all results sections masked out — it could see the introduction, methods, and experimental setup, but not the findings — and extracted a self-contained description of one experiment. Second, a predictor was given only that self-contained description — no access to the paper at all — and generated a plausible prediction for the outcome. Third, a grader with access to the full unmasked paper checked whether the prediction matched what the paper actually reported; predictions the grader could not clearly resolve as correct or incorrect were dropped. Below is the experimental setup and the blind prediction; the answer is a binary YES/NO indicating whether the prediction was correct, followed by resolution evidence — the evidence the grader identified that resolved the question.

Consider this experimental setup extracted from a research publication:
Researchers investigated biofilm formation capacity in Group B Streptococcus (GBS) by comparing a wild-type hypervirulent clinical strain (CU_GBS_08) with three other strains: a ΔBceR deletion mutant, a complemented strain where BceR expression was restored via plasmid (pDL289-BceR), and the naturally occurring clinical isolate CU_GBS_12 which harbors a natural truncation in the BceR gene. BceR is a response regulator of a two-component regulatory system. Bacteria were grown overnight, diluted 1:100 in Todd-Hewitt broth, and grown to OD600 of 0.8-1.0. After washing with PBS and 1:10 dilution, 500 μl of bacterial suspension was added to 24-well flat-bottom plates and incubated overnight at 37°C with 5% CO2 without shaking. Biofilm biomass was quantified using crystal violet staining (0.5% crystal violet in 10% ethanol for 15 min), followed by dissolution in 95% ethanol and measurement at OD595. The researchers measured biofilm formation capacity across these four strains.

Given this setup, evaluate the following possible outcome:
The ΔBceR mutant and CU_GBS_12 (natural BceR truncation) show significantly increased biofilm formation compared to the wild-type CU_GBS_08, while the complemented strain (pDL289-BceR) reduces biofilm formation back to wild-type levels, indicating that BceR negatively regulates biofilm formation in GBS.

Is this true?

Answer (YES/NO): NO